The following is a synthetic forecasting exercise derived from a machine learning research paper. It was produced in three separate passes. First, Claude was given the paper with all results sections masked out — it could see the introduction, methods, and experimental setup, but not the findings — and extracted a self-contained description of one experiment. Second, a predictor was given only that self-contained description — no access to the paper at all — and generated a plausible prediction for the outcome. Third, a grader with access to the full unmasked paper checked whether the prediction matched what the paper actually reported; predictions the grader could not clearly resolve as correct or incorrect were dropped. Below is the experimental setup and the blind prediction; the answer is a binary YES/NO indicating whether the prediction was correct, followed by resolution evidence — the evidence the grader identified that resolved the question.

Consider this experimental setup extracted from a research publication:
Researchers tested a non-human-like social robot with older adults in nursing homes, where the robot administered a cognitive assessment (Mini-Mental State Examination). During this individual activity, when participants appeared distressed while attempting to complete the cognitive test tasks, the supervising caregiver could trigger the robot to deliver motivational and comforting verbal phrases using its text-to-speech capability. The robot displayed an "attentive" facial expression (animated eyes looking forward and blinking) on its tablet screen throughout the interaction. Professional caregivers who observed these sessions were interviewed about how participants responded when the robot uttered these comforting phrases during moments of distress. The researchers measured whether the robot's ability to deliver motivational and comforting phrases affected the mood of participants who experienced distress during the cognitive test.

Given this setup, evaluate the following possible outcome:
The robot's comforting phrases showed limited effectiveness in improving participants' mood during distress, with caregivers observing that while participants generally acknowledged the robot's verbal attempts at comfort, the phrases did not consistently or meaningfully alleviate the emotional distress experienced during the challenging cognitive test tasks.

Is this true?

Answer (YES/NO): NO